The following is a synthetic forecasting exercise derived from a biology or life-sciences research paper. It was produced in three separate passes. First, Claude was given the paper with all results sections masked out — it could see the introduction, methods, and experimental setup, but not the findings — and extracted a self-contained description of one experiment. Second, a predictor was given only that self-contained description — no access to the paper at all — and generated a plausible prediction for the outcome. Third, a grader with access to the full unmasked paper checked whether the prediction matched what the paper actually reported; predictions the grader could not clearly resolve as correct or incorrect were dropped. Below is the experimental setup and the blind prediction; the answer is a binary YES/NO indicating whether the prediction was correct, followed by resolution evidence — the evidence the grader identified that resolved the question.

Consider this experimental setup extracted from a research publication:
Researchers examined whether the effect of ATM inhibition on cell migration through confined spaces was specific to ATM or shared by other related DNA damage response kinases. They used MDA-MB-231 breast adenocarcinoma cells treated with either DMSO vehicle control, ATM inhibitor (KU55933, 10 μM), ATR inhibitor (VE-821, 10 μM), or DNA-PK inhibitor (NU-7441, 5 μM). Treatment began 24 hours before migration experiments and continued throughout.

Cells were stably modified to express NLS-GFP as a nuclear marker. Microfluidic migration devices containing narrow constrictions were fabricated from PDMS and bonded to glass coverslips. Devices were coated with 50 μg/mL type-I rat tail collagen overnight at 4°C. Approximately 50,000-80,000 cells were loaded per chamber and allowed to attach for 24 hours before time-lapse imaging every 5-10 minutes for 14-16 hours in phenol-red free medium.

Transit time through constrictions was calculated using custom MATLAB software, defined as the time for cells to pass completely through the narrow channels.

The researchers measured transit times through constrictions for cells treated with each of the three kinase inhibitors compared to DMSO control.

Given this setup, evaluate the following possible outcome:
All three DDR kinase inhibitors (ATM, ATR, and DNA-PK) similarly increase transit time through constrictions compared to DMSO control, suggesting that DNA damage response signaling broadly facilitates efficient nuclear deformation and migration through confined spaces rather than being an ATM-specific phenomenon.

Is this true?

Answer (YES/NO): NO